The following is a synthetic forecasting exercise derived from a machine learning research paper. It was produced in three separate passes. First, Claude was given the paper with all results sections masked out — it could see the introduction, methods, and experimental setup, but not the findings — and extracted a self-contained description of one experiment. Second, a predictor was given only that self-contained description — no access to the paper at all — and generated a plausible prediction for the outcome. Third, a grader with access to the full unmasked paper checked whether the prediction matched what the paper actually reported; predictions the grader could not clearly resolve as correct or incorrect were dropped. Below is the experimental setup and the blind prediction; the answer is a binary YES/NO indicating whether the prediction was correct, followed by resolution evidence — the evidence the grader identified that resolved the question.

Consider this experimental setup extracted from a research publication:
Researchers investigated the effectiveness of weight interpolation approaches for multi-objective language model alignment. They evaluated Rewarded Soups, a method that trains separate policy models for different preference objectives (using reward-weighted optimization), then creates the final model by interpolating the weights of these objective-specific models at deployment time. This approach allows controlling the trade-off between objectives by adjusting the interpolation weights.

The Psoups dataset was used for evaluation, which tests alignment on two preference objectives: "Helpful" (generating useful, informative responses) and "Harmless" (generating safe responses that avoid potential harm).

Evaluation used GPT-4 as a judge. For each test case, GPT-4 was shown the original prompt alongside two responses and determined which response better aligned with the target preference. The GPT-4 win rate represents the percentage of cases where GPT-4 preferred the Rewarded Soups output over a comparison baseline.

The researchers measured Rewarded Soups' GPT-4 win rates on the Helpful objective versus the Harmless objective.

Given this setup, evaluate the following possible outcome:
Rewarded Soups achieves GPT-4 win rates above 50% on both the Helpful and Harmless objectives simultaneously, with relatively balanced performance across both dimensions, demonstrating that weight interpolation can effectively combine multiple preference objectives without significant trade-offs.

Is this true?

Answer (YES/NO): NO